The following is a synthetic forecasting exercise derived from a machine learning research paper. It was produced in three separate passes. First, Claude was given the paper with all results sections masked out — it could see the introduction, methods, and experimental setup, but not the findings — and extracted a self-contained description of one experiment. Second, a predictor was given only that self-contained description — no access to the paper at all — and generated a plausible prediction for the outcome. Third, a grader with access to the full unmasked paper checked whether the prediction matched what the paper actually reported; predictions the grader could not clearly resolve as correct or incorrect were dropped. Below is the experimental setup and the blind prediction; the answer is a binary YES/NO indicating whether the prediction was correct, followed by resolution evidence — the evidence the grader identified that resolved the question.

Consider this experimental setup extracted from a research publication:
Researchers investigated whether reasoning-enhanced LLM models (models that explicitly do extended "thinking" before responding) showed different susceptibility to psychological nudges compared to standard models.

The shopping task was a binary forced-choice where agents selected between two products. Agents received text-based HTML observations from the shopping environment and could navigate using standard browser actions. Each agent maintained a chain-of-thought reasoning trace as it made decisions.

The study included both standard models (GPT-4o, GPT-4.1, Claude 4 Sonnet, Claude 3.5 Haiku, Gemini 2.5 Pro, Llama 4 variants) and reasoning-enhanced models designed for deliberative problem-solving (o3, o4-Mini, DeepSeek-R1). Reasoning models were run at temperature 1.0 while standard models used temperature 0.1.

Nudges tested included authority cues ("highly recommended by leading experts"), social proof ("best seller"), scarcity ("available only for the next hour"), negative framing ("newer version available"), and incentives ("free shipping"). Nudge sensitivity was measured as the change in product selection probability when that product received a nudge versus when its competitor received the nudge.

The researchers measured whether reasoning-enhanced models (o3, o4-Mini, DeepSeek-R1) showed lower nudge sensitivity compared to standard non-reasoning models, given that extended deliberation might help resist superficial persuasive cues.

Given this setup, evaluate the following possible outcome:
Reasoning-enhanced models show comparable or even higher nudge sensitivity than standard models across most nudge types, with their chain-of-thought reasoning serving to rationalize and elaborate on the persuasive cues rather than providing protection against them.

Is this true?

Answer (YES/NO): NO